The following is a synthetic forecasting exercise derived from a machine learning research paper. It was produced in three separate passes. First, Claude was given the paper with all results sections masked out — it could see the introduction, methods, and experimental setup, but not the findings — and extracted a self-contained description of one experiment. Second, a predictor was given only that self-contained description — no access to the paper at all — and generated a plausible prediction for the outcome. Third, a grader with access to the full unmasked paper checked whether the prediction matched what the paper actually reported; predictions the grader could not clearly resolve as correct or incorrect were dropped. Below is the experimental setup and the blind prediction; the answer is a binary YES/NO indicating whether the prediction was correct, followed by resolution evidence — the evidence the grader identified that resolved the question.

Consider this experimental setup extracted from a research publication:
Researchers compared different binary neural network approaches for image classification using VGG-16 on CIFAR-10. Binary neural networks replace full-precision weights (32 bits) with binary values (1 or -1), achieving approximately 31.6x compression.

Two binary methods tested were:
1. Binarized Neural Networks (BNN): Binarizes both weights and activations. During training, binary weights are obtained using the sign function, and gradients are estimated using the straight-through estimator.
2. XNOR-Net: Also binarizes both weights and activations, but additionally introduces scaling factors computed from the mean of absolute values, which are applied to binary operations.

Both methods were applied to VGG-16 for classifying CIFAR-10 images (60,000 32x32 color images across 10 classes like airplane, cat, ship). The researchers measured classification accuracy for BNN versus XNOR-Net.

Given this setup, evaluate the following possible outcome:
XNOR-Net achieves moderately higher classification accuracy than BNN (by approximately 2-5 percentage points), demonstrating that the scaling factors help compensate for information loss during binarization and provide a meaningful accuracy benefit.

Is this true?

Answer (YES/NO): NO